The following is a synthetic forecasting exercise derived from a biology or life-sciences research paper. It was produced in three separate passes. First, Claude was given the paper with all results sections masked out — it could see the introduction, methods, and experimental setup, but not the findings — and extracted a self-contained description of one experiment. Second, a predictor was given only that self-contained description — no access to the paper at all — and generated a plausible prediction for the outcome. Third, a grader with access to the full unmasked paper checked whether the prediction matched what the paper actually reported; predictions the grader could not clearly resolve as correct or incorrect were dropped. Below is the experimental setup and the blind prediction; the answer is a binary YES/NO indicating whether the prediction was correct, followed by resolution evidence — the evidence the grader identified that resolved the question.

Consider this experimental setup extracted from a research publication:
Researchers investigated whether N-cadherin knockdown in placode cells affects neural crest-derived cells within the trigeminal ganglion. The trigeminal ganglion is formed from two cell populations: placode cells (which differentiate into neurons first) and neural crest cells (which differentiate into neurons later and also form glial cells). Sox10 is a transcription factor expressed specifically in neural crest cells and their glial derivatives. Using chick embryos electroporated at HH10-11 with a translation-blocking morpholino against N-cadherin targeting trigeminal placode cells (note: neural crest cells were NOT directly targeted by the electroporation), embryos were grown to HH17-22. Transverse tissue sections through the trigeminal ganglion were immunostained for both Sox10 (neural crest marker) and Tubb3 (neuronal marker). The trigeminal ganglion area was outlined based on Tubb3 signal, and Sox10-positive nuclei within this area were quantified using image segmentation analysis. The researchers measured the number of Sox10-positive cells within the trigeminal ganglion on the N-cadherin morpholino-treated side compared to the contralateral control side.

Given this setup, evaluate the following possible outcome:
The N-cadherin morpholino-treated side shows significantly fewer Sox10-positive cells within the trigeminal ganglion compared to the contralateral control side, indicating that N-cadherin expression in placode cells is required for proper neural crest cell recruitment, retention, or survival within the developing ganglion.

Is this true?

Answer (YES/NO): NO